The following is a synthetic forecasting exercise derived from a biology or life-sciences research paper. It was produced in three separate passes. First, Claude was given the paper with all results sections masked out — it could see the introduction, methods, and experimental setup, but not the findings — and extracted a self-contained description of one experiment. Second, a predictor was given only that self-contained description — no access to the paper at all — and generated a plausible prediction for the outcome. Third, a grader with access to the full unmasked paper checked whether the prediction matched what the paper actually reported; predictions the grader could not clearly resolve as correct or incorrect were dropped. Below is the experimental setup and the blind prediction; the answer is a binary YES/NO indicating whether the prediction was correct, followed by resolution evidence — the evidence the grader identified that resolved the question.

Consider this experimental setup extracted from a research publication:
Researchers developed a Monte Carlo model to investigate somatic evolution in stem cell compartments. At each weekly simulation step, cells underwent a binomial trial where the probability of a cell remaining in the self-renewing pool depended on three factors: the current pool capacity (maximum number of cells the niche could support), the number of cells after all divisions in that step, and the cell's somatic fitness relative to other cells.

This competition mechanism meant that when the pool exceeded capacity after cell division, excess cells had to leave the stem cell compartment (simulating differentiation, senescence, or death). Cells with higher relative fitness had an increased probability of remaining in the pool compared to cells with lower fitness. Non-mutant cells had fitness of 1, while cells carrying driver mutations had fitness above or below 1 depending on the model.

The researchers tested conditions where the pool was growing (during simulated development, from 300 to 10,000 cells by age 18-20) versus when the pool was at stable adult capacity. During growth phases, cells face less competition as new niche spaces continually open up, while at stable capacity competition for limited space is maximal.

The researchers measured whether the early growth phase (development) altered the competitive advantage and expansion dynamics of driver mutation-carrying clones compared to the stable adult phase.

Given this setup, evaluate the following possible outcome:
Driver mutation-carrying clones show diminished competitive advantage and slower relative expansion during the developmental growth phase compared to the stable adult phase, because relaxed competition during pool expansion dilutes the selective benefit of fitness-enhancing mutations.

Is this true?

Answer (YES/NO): NO